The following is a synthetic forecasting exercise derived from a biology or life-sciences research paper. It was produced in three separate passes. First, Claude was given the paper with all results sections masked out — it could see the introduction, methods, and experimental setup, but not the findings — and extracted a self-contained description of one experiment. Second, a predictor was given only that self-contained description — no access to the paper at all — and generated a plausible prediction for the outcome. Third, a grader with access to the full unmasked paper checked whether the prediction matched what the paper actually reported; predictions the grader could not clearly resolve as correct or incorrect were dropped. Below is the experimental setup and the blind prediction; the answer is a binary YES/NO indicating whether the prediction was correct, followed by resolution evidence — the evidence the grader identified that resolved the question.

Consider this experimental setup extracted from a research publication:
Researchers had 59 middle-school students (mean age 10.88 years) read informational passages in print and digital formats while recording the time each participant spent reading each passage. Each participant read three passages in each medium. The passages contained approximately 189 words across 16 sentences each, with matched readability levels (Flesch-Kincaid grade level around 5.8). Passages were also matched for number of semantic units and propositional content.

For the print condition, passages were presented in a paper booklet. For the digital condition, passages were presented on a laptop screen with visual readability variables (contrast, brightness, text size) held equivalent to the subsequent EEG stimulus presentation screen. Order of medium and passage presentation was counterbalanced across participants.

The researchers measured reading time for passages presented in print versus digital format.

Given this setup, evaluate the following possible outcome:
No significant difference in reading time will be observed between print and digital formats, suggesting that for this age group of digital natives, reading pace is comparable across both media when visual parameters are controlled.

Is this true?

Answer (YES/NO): YES